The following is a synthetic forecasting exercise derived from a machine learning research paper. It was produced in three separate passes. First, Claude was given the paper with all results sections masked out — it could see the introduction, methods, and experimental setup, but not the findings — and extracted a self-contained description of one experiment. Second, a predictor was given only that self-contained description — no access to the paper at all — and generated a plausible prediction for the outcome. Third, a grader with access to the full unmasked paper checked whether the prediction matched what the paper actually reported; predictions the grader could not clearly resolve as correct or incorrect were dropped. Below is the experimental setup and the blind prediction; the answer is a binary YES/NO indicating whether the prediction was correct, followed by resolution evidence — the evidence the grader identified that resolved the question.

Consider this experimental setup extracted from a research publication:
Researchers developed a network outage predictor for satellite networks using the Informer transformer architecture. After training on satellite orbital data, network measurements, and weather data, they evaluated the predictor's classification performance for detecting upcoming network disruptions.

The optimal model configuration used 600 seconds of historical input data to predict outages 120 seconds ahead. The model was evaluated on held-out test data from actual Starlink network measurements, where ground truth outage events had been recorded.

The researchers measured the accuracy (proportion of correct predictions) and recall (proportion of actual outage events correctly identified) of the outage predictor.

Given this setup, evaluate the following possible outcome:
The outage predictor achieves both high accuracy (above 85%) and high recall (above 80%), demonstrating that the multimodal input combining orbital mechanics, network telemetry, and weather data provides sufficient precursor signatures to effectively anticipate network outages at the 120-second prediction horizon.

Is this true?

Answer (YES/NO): NO